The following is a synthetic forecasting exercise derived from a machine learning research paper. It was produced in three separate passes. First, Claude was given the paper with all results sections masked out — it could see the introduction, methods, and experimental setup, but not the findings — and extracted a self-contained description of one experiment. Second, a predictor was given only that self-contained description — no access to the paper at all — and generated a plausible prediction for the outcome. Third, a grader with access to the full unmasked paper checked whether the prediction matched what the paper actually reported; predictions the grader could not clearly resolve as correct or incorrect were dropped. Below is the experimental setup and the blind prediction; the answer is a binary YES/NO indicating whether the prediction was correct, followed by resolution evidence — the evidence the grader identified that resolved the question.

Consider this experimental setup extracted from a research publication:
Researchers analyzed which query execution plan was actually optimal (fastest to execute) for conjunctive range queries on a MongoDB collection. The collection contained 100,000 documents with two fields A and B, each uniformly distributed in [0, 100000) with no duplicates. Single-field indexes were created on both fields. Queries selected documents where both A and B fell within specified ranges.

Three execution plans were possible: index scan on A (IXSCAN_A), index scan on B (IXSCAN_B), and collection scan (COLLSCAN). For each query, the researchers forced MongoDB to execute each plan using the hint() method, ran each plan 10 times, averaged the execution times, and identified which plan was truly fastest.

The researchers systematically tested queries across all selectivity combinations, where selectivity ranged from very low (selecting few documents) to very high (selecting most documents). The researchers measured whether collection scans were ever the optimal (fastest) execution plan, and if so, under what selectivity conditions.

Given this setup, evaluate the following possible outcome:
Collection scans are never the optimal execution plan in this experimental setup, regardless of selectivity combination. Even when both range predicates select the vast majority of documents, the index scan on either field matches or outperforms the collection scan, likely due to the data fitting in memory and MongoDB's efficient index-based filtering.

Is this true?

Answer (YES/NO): NO